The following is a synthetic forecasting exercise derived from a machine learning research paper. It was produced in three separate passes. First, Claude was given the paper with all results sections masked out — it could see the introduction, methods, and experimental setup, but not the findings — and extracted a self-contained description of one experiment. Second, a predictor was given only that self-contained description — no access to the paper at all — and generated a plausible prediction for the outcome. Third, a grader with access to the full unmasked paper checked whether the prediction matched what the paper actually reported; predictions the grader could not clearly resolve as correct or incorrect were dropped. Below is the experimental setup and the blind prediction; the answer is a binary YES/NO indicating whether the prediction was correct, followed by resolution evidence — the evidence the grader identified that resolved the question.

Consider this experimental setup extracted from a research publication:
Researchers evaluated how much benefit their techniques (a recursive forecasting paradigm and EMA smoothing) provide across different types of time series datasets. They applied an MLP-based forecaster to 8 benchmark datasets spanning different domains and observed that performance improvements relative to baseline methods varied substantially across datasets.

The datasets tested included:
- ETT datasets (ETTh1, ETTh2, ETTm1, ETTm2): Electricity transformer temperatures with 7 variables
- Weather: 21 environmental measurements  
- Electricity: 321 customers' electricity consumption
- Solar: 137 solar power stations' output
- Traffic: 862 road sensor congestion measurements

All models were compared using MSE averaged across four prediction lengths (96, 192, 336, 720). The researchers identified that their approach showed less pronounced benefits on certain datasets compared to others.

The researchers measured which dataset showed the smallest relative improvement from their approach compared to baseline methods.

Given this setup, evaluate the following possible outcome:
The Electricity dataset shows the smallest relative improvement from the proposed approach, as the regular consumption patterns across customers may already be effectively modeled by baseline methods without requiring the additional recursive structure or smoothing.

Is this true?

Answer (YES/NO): NO